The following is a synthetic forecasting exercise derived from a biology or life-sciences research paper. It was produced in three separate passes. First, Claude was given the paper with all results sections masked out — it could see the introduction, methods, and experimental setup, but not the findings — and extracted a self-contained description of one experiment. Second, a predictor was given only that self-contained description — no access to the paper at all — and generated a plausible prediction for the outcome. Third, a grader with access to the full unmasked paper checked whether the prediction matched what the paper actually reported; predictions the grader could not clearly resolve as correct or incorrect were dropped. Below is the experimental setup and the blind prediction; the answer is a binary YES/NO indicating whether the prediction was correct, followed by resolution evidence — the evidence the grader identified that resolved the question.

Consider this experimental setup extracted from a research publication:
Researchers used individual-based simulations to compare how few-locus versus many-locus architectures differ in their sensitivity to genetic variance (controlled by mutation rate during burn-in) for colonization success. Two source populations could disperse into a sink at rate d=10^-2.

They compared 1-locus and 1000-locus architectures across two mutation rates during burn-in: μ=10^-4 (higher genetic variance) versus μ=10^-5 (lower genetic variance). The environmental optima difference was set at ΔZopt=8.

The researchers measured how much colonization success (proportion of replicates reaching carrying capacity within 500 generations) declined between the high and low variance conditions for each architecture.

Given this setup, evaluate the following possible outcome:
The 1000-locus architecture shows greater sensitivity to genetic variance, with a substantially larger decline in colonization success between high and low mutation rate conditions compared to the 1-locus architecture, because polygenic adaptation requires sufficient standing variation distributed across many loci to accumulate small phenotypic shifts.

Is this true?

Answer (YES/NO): YES